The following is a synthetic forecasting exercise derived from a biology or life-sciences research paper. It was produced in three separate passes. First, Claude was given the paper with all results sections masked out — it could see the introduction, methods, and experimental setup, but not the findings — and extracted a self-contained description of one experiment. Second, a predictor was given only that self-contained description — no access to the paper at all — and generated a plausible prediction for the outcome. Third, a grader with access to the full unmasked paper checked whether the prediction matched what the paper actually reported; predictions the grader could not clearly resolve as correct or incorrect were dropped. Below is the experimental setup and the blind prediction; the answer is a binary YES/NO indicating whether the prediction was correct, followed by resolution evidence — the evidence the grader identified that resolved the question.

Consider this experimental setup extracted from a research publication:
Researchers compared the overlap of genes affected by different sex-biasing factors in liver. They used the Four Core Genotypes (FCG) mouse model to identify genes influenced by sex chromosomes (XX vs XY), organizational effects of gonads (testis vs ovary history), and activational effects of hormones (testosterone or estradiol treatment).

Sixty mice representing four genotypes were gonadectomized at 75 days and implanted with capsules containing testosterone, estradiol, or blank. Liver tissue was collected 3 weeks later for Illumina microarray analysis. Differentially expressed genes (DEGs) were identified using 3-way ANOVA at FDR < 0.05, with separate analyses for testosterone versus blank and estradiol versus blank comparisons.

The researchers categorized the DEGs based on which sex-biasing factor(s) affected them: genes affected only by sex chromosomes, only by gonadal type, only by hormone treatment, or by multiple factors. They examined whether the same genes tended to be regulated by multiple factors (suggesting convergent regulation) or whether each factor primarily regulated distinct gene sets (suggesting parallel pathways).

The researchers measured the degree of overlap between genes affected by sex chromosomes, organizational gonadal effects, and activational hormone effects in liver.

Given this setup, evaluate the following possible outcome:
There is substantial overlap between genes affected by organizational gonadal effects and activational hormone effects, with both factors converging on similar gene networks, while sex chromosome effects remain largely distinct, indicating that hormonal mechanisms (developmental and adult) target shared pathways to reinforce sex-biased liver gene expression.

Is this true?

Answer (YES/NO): NO